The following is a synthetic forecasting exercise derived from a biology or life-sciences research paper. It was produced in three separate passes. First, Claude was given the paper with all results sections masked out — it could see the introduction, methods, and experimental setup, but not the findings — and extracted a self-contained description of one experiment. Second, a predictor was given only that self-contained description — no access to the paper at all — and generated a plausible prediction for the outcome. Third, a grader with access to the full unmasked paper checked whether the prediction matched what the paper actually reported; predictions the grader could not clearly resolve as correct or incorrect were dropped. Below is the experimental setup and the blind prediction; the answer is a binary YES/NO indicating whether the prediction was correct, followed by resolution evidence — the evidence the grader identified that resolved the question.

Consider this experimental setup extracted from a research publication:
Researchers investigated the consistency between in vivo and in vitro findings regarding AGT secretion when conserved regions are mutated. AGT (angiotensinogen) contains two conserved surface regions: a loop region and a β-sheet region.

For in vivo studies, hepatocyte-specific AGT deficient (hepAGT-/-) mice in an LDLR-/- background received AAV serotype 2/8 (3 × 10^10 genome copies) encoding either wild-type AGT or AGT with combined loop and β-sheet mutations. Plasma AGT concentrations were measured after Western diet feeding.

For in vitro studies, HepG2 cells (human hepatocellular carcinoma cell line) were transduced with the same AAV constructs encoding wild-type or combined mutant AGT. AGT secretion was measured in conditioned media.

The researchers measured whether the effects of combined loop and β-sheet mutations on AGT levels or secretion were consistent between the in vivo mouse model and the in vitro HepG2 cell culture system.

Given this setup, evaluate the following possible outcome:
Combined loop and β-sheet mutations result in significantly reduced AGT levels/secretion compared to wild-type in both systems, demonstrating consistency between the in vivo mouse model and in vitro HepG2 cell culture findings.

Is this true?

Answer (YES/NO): YES